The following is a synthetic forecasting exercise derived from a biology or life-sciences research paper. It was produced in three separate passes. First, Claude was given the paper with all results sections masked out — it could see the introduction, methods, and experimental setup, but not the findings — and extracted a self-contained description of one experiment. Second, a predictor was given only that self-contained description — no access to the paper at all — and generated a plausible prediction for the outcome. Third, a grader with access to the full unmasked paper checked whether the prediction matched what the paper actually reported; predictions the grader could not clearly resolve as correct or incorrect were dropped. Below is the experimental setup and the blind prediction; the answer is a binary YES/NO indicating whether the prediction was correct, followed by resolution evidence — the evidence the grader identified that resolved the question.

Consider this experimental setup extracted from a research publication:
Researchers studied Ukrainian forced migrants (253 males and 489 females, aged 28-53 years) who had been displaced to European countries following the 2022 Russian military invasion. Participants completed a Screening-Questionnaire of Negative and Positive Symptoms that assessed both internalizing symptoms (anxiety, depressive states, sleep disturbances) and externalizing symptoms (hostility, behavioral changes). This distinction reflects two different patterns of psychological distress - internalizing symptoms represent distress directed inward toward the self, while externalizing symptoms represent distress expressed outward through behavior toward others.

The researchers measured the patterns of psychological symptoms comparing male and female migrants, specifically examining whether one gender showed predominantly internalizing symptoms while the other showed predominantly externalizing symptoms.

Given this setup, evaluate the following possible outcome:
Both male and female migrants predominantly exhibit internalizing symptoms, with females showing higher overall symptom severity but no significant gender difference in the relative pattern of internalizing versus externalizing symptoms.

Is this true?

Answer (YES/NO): NO